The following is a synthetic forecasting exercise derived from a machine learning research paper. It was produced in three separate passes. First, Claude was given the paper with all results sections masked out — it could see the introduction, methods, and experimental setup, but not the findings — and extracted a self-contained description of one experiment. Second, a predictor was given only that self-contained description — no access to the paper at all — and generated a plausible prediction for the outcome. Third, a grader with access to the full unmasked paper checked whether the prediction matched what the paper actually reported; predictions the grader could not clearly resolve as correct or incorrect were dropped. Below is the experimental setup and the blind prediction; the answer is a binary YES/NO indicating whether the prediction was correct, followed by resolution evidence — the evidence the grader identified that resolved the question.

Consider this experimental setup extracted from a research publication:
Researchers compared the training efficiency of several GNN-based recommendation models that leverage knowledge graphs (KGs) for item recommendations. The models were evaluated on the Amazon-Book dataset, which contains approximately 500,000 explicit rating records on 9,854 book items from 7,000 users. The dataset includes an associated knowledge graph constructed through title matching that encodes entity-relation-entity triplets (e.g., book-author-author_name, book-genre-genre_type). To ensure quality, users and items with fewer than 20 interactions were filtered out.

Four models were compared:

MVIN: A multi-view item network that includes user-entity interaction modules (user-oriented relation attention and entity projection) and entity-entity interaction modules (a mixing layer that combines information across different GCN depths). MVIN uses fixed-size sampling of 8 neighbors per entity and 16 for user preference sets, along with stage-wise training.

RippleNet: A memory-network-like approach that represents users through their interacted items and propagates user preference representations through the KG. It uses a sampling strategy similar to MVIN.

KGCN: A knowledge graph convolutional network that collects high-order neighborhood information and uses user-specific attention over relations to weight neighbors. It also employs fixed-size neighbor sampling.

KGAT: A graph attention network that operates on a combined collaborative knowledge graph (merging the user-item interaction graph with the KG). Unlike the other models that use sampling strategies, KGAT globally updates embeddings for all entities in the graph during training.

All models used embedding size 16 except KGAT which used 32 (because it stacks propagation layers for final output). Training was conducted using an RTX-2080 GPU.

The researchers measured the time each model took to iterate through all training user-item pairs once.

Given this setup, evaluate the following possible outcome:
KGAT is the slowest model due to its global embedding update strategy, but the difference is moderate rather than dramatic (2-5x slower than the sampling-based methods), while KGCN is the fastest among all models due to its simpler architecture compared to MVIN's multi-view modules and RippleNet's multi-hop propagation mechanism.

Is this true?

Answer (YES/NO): NO